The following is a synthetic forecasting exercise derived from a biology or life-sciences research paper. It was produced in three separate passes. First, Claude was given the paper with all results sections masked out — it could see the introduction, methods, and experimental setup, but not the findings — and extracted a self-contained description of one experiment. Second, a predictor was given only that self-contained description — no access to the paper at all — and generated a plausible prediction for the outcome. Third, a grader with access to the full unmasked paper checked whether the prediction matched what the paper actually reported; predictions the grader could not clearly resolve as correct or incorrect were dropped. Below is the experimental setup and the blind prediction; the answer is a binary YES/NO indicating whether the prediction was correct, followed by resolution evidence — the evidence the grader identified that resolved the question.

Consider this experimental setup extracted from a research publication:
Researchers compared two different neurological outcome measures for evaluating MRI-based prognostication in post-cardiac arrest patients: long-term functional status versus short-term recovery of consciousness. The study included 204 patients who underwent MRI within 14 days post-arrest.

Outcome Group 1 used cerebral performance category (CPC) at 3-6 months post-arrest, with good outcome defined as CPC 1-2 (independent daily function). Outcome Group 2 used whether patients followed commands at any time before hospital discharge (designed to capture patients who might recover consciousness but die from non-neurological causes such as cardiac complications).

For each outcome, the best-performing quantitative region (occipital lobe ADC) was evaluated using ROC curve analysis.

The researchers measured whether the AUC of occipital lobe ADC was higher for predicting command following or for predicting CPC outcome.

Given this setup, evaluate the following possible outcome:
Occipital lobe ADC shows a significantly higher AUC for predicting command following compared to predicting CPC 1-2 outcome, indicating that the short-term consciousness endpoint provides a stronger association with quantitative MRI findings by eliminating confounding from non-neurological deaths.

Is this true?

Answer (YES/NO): NO